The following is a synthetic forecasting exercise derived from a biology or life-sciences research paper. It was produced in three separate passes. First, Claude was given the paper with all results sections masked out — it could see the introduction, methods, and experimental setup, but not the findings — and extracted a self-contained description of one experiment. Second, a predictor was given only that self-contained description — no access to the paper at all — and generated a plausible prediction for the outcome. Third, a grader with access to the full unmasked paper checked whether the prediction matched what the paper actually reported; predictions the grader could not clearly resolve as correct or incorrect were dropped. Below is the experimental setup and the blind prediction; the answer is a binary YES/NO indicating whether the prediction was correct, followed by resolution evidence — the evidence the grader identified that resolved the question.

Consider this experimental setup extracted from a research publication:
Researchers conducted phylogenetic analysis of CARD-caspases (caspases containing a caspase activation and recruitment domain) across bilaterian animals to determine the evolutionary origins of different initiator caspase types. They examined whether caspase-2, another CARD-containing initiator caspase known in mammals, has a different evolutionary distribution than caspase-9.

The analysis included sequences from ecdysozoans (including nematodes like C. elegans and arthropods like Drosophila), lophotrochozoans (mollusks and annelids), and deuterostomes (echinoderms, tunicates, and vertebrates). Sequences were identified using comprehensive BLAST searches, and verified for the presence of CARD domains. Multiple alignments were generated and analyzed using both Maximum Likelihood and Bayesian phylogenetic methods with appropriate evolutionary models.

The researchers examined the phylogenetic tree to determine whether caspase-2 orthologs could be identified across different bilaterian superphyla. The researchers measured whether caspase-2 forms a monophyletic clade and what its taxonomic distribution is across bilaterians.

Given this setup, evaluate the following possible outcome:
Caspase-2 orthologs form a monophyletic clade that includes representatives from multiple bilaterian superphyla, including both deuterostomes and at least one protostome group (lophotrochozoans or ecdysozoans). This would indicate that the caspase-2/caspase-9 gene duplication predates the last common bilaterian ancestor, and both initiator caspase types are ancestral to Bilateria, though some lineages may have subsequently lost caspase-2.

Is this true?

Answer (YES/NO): YES